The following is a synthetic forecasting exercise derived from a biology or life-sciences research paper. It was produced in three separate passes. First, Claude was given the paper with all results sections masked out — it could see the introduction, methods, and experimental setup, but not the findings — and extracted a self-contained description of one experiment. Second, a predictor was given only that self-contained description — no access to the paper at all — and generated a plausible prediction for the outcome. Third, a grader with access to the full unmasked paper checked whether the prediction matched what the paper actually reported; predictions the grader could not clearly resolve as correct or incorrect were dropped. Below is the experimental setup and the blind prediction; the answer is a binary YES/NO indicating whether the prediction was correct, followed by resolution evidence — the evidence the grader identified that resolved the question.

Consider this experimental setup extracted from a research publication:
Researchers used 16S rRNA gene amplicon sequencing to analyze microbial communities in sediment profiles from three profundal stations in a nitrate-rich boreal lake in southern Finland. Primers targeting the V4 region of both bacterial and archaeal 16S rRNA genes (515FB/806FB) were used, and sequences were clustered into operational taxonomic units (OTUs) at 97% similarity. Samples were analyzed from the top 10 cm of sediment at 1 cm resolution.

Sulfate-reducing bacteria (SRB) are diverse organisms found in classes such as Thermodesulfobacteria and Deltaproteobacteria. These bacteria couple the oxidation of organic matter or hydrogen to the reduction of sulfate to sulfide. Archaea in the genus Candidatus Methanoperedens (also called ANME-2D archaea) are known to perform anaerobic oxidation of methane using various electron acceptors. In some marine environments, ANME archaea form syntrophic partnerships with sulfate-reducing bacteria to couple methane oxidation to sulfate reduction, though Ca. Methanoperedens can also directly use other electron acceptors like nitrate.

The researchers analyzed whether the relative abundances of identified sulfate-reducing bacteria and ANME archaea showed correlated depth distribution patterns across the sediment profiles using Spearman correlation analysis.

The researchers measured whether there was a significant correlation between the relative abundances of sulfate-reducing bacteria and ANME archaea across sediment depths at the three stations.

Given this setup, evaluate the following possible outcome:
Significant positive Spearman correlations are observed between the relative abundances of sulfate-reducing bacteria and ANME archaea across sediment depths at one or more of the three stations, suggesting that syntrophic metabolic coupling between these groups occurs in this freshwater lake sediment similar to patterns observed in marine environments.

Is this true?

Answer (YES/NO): YES